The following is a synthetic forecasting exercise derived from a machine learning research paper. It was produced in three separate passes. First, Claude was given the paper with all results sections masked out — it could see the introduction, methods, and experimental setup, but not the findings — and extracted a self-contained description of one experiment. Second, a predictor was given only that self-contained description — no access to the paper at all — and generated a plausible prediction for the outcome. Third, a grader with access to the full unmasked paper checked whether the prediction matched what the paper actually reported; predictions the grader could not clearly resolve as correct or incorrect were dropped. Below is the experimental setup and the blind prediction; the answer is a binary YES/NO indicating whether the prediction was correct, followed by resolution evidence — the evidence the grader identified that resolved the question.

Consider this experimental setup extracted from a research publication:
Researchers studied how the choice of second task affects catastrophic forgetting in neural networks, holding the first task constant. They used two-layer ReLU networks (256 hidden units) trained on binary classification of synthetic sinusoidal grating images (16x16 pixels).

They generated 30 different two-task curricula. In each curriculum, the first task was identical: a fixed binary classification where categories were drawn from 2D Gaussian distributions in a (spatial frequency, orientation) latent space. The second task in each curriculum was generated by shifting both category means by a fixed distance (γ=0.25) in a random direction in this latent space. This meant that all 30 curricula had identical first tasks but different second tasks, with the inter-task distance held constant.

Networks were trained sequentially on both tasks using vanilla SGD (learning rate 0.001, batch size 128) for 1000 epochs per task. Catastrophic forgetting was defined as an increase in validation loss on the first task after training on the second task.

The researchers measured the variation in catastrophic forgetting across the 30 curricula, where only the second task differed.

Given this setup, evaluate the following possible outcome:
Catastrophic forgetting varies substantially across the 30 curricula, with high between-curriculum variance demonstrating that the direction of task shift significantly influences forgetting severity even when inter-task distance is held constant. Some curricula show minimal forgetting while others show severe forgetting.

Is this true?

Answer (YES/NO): YES